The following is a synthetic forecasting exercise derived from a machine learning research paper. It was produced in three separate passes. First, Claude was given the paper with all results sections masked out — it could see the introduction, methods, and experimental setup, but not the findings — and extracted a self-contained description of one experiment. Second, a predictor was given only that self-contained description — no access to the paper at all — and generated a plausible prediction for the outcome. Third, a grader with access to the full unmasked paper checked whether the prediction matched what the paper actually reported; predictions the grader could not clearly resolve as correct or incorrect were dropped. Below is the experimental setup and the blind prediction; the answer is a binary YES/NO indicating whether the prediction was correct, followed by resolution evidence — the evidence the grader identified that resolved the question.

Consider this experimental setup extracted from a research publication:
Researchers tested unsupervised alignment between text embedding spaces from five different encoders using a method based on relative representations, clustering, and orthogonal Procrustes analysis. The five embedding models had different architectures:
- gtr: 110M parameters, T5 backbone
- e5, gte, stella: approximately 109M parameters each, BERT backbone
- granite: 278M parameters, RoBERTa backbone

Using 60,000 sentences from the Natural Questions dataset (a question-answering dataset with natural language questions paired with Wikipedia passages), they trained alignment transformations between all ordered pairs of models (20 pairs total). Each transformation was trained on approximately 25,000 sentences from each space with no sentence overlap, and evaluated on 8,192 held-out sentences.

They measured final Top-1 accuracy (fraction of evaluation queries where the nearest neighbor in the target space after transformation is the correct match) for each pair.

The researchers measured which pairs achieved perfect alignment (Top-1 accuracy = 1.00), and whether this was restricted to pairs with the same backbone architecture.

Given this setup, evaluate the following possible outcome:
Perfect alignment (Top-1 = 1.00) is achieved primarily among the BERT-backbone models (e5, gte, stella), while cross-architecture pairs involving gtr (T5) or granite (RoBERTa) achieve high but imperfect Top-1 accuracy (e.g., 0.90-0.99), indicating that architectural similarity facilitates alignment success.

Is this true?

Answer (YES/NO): NO